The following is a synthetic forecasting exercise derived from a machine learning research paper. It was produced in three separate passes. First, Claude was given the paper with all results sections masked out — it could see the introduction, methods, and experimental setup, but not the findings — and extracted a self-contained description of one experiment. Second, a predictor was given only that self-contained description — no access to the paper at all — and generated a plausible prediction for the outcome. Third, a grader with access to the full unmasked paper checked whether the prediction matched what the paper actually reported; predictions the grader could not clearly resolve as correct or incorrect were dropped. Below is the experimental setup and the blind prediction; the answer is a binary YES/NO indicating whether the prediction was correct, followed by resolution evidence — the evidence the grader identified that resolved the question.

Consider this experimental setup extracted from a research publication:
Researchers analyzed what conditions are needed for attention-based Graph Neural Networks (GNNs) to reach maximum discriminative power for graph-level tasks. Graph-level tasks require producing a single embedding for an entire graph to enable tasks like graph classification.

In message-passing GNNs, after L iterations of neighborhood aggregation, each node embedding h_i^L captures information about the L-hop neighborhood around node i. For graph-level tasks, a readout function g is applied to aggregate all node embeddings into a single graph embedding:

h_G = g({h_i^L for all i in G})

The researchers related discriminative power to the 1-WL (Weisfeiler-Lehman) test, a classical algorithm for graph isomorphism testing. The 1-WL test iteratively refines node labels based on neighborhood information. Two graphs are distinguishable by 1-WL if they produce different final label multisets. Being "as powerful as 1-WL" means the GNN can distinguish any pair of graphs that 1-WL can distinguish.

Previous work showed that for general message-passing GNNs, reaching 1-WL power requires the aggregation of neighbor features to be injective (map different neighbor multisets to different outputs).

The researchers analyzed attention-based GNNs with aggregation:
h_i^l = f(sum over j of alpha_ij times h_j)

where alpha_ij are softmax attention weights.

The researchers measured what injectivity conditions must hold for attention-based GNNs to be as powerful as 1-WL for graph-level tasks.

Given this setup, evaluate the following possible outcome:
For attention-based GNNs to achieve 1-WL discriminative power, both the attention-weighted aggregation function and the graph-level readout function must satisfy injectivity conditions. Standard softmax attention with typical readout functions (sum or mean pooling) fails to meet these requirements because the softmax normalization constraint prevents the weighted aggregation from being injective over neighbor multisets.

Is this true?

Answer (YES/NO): YES